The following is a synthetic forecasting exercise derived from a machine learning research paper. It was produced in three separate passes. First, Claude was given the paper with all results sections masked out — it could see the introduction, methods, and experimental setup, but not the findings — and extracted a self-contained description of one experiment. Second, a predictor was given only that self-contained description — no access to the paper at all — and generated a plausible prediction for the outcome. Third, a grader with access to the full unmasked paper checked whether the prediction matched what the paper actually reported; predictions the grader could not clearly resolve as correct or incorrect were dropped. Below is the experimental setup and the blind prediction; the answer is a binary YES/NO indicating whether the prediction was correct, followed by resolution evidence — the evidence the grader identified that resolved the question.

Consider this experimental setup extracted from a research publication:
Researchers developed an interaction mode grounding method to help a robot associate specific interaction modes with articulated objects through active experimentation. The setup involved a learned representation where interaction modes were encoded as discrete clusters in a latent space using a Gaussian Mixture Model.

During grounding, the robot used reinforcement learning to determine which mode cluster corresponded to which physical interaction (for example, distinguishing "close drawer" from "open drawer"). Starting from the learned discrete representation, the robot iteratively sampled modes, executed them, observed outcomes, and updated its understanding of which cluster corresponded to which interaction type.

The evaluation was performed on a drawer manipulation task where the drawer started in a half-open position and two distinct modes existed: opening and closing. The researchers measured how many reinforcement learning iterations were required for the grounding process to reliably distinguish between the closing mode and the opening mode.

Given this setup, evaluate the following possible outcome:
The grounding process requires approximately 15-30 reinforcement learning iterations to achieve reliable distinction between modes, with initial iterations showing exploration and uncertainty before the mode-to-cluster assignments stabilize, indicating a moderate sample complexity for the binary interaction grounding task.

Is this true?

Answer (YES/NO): NO